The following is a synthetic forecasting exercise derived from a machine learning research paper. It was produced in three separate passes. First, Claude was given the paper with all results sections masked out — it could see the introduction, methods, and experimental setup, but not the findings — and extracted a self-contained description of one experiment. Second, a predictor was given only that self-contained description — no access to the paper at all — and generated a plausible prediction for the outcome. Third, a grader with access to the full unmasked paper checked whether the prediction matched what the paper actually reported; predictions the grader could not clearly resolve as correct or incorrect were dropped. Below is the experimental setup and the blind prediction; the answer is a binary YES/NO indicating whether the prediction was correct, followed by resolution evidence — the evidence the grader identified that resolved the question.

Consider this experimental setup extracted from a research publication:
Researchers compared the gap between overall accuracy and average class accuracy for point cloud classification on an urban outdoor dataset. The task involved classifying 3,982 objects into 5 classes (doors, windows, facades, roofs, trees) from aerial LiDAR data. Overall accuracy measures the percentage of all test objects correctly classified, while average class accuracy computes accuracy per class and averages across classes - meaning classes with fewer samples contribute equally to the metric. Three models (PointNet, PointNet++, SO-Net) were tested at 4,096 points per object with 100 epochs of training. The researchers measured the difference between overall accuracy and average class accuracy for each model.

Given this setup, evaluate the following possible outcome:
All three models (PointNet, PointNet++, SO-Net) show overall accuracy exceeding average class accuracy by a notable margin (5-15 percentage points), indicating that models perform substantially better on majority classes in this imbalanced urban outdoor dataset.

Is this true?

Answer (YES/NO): NO